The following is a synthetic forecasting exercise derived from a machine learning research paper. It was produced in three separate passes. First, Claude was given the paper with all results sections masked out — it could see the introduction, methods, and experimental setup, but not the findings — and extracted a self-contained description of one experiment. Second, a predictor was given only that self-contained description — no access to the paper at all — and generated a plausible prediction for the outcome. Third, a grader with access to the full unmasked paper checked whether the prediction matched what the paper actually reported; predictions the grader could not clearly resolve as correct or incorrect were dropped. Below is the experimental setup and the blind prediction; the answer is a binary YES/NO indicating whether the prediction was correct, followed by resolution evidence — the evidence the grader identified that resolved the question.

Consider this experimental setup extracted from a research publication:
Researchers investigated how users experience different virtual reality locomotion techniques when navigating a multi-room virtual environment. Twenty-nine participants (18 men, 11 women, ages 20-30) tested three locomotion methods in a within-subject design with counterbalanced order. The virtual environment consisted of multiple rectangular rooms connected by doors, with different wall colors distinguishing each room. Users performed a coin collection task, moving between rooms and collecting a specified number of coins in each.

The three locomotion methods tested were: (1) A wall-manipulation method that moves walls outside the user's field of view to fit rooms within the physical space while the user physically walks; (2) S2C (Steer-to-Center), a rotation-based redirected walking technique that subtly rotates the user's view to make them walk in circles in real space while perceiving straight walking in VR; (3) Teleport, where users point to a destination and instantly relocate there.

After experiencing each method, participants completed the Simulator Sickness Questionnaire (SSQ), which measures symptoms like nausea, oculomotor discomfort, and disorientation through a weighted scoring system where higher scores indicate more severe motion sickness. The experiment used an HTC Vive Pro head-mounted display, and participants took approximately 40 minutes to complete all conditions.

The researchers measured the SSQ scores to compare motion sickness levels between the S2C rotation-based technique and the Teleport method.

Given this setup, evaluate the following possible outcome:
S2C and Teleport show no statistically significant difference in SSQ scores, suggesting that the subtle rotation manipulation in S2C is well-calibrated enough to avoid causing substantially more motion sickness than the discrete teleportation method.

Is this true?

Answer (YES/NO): NO